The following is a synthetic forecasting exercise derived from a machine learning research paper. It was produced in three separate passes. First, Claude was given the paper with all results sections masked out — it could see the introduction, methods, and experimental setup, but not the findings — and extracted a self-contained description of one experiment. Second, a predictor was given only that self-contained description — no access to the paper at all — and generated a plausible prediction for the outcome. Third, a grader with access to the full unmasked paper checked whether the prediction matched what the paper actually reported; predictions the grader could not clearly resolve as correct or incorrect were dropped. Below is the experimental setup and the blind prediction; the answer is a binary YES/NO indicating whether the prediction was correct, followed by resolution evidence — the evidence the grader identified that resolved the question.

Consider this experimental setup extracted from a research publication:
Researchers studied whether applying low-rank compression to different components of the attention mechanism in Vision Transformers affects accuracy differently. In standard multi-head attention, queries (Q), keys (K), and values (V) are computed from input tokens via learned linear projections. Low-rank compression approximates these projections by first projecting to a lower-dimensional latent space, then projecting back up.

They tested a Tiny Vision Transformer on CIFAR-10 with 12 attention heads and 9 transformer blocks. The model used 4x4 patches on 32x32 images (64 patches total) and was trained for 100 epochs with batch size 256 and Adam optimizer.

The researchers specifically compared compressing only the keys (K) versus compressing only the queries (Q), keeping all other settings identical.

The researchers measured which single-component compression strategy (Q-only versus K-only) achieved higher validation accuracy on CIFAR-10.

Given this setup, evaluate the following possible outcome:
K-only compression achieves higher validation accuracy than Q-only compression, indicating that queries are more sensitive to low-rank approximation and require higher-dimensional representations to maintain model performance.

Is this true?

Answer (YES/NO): NO